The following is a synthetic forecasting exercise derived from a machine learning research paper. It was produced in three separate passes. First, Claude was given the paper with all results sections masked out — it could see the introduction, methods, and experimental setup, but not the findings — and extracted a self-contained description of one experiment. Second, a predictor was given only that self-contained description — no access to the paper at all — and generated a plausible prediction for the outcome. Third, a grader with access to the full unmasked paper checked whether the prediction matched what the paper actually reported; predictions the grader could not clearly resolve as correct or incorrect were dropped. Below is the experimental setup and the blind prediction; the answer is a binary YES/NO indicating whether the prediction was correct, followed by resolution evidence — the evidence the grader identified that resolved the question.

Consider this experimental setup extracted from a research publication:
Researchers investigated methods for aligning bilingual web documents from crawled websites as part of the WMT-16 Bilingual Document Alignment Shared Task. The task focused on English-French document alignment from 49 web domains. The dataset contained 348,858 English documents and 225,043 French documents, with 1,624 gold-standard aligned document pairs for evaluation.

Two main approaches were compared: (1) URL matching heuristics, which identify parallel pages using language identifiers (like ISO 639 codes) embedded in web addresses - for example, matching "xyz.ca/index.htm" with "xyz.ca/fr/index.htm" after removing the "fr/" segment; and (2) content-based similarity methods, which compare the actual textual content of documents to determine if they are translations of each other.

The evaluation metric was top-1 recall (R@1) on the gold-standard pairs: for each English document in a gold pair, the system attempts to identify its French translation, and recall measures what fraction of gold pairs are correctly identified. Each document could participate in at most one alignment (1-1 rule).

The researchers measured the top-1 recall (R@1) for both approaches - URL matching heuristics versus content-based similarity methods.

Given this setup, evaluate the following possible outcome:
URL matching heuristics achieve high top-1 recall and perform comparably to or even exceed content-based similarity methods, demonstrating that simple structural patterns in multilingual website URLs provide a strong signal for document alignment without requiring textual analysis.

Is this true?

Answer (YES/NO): NO